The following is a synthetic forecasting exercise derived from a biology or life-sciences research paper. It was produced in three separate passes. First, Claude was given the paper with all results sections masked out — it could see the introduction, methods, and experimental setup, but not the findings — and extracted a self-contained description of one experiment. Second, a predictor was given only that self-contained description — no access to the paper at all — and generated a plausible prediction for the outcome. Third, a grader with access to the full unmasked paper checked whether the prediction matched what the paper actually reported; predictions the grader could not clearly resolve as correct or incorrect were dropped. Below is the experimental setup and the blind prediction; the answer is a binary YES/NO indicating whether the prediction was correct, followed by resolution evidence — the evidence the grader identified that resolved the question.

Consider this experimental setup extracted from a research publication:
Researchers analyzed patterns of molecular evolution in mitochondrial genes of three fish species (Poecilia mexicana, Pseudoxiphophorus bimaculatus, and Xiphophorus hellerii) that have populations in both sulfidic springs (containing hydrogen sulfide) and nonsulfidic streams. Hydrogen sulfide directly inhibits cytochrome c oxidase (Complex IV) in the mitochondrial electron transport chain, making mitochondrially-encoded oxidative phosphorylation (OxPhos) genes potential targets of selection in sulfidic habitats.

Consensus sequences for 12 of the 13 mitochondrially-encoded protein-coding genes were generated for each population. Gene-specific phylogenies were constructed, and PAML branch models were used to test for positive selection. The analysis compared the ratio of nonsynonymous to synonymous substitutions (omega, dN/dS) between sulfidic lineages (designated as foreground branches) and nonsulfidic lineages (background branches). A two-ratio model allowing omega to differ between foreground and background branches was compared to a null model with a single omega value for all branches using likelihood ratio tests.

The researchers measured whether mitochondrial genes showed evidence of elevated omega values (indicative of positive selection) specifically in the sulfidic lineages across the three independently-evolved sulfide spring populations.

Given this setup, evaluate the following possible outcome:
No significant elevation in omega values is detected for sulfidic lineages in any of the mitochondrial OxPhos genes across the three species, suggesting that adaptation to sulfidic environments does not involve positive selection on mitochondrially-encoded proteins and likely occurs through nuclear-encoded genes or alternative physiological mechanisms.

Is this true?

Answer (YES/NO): NO